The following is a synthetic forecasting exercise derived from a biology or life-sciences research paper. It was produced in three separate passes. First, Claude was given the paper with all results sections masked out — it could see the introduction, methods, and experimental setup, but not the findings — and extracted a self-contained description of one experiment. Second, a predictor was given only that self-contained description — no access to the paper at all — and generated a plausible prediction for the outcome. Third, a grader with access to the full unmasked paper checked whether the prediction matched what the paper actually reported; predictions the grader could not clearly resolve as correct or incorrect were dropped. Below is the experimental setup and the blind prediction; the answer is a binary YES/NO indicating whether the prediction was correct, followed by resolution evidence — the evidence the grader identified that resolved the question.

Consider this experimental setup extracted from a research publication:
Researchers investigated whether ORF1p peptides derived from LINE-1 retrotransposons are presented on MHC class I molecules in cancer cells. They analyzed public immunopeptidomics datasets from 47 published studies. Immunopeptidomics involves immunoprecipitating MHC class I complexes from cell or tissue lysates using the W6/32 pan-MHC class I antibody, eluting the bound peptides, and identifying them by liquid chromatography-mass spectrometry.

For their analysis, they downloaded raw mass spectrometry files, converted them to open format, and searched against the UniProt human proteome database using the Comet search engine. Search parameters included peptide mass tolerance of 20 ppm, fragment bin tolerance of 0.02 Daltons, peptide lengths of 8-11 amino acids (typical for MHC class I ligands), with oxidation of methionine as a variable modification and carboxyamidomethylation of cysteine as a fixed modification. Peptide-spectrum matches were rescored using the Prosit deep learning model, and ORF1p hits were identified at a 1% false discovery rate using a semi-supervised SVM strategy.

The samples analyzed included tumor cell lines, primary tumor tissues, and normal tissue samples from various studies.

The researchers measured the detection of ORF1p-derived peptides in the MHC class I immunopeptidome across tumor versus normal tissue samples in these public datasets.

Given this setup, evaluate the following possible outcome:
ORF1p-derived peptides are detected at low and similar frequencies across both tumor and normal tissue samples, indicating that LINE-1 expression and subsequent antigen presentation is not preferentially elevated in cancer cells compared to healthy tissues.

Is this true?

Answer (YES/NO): NO